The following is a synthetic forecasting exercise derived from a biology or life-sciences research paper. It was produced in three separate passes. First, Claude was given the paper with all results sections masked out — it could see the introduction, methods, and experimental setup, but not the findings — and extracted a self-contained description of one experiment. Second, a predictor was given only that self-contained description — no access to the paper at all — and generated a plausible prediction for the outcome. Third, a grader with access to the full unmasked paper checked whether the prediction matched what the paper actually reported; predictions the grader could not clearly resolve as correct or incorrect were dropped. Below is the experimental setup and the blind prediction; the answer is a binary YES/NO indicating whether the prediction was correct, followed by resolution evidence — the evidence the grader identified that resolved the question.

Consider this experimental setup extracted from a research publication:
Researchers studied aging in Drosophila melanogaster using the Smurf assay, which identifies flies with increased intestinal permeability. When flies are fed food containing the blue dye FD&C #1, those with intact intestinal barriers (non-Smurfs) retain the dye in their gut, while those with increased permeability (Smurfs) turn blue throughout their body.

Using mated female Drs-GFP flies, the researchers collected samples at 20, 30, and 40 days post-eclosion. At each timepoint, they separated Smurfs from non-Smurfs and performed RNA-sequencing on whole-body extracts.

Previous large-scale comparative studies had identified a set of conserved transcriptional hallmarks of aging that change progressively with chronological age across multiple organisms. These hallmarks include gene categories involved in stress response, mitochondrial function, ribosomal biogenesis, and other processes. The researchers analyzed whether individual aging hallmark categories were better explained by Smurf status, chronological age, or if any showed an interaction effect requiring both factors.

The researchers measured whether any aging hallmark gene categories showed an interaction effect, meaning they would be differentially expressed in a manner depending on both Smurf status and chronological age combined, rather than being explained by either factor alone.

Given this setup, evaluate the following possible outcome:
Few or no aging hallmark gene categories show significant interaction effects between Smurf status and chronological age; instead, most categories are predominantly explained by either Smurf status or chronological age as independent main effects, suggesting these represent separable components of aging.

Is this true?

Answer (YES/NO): YES